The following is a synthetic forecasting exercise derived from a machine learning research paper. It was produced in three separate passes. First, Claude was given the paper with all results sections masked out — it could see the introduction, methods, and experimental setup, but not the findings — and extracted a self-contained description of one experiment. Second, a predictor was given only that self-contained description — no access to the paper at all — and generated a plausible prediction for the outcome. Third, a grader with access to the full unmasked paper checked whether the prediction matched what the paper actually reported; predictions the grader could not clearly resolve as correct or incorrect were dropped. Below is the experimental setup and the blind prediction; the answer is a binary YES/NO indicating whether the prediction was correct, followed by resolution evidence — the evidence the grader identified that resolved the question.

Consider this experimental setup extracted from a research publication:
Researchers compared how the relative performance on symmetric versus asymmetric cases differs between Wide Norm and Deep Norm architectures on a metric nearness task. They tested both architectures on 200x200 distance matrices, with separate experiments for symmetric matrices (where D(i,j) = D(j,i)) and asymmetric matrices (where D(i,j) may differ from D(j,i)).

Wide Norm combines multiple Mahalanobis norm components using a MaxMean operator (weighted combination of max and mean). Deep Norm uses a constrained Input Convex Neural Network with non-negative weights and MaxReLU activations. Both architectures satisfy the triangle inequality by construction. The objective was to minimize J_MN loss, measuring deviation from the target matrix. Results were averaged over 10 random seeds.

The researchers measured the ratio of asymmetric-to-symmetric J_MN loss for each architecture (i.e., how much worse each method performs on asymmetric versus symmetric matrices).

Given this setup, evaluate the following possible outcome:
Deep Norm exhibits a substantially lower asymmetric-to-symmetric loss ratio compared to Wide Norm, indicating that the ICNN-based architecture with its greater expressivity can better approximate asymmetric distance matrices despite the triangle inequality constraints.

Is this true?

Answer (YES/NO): YES